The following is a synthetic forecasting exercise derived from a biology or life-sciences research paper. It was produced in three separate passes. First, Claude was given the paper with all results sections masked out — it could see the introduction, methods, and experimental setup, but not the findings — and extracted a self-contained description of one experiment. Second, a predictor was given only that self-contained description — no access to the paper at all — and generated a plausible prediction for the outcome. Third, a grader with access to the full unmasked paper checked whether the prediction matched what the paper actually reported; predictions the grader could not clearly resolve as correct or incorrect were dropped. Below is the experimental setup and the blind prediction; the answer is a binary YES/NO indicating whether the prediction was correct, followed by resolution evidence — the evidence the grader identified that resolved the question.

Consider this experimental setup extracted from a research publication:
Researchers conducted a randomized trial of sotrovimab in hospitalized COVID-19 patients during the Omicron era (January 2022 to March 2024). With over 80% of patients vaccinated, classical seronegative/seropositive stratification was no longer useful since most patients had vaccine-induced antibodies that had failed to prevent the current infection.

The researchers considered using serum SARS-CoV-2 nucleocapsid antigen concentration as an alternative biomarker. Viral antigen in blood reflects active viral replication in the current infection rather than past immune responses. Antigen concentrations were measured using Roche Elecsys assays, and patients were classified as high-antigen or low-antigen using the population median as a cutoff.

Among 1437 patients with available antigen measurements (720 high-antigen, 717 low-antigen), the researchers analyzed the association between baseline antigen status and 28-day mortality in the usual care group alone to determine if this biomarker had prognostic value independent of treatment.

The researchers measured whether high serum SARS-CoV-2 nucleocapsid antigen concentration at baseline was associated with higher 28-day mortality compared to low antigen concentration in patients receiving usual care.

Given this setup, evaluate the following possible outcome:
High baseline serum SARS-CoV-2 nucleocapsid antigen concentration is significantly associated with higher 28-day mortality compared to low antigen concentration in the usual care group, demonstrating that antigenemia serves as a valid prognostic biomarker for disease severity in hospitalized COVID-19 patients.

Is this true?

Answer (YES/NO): YES